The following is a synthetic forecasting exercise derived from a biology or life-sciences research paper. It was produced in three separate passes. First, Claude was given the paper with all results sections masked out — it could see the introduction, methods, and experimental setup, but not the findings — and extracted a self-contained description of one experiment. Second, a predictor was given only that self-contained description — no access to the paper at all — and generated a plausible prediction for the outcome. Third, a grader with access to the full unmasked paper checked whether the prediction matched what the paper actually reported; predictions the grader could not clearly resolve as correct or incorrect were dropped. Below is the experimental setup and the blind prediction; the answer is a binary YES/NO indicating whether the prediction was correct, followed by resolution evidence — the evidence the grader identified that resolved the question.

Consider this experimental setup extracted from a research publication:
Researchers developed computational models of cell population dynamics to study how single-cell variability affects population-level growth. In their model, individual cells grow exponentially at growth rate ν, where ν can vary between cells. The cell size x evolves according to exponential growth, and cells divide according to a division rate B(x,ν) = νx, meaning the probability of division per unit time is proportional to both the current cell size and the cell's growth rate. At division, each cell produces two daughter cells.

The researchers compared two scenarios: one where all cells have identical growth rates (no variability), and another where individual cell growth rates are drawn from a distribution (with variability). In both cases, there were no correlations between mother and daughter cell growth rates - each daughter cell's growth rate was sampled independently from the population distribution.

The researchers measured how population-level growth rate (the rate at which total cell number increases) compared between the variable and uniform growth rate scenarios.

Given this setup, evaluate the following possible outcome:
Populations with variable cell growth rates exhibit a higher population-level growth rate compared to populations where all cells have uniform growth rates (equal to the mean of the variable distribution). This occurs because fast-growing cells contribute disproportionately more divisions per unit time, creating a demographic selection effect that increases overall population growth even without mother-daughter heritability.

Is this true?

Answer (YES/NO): NO